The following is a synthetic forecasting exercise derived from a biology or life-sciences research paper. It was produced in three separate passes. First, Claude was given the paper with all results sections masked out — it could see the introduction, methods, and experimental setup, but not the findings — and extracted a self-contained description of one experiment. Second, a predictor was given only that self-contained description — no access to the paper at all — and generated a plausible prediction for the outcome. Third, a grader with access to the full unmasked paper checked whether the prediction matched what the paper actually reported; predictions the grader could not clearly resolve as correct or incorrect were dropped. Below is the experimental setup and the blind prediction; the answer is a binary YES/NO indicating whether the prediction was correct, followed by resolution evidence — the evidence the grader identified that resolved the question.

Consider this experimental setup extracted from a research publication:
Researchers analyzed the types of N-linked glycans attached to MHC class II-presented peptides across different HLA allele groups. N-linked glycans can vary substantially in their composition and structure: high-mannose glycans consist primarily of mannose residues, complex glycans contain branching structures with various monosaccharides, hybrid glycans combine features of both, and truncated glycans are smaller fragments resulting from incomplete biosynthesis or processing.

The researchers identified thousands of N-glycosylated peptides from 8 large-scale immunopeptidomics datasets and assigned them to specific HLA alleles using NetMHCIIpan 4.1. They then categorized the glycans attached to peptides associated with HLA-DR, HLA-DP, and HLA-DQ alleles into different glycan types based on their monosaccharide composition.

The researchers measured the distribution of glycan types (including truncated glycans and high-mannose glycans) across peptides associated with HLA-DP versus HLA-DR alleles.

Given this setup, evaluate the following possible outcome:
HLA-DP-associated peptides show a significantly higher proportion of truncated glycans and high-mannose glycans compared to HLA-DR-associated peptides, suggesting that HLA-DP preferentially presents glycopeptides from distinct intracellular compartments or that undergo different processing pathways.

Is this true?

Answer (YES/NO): NO